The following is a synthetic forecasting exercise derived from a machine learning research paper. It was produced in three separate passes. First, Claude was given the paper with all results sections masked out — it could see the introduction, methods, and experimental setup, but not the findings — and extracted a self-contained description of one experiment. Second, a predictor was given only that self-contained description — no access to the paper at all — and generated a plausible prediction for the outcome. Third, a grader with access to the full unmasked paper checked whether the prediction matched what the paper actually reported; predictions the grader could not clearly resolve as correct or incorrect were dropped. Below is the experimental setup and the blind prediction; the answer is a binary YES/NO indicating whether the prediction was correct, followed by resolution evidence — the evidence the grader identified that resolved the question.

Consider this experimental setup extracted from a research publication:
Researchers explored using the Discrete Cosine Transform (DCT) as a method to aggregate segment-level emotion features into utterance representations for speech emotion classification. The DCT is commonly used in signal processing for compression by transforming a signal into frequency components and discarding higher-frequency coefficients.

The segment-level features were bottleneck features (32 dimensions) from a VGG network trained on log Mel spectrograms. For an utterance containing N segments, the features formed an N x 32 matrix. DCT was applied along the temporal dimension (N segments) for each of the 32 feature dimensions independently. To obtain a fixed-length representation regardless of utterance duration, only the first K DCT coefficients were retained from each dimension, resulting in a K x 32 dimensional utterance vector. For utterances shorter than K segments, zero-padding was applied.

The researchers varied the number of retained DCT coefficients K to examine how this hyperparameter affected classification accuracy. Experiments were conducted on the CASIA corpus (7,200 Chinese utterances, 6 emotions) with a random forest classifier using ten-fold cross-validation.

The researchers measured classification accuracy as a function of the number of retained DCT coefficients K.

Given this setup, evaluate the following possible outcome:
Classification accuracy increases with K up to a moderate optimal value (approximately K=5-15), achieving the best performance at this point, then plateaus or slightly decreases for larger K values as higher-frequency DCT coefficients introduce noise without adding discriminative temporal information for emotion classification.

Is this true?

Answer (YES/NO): NO